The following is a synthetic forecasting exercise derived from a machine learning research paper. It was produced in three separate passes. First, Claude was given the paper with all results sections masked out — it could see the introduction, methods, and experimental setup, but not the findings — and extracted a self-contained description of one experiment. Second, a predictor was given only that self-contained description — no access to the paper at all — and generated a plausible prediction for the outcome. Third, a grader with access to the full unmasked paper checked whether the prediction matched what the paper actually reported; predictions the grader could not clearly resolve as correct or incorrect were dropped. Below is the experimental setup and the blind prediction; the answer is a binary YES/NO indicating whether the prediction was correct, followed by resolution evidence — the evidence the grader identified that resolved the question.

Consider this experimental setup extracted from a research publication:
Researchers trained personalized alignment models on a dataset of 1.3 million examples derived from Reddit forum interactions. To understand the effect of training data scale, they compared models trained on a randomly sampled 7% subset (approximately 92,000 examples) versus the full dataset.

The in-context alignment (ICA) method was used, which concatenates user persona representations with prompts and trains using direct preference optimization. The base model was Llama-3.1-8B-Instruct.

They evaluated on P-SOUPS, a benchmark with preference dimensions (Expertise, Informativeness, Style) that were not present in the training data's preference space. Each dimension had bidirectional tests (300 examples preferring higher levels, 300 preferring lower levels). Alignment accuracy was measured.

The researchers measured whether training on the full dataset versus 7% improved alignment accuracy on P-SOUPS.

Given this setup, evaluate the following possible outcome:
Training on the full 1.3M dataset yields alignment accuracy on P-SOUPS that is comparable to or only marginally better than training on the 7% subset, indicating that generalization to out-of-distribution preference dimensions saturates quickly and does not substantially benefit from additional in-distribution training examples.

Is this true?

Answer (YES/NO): NO